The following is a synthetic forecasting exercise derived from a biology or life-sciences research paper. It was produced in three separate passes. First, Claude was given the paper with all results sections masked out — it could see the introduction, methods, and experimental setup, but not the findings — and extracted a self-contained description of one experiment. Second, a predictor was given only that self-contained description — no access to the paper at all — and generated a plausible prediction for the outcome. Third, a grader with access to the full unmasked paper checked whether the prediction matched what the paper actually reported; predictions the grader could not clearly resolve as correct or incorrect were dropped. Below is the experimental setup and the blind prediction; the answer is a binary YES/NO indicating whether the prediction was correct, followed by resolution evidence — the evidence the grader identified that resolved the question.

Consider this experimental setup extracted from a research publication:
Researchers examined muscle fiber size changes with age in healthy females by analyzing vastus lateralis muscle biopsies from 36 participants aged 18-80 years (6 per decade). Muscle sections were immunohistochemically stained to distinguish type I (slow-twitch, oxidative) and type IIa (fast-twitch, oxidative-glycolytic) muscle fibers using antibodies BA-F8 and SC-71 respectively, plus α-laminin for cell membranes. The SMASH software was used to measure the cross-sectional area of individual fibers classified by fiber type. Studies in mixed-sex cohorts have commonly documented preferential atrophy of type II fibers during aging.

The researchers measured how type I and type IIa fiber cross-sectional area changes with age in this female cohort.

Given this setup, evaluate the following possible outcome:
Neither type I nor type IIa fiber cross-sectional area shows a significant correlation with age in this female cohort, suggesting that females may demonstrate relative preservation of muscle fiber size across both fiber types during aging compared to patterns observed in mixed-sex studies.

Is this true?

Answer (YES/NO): NO